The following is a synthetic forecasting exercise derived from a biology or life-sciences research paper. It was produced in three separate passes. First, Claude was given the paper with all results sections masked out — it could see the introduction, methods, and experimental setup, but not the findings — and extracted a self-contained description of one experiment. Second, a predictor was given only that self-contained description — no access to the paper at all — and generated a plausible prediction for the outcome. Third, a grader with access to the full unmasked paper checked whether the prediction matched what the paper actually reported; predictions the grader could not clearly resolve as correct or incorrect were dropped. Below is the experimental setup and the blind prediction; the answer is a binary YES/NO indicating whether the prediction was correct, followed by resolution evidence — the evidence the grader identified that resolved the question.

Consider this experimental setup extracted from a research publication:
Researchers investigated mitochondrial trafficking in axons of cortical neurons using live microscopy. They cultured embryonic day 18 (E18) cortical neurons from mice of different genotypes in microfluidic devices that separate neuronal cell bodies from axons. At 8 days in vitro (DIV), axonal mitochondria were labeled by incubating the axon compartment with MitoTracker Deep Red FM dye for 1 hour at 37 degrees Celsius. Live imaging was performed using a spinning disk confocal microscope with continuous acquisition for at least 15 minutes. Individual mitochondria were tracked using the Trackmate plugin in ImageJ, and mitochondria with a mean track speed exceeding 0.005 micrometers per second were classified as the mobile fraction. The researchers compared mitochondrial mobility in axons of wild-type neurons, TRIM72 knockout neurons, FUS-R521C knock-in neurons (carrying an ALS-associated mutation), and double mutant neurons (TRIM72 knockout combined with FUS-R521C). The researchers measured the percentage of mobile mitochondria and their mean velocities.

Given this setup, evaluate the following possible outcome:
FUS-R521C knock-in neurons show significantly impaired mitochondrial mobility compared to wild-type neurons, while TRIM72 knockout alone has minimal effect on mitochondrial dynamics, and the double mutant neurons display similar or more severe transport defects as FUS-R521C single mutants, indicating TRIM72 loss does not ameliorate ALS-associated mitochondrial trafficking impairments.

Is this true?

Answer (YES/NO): NO